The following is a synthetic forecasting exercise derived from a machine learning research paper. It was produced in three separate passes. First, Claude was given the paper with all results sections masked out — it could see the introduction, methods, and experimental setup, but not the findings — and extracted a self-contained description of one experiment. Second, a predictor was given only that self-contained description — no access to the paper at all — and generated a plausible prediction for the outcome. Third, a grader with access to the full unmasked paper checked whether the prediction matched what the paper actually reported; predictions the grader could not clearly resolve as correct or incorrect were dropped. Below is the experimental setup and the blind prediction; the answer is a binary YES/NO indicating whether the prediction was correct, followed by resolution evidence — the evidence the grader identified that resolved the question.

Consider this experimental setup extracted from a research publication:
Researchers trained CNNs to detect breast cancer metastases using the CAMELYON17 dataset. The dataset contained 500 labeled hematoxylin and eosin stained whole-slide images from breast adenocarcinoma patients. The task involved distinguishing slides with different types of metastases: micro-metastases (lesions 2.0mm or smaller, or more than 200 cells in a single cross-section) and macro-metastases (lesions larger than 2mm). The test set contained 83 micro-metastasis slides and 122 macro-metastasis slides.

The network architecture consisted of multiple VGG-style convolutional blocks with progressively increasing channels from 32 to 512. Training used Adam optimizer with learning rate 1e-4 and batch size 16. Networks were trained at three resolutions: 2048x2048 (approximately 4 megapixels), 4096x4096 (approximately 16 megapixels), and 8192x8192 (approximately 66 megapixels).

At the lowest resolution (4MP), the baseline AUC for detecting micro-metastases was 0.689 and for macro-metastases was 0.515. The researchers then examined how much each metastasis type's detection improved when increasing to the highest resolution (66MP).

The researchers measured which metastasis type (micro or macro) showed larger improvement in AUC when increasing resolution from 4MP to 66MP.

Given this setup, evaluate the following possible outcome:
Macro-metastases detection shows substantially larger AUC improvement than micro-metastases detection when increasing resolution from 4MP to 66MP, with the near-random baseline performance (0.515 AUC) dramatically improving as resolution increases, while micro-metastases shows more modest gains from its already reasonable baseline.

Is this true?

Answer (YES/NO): YES